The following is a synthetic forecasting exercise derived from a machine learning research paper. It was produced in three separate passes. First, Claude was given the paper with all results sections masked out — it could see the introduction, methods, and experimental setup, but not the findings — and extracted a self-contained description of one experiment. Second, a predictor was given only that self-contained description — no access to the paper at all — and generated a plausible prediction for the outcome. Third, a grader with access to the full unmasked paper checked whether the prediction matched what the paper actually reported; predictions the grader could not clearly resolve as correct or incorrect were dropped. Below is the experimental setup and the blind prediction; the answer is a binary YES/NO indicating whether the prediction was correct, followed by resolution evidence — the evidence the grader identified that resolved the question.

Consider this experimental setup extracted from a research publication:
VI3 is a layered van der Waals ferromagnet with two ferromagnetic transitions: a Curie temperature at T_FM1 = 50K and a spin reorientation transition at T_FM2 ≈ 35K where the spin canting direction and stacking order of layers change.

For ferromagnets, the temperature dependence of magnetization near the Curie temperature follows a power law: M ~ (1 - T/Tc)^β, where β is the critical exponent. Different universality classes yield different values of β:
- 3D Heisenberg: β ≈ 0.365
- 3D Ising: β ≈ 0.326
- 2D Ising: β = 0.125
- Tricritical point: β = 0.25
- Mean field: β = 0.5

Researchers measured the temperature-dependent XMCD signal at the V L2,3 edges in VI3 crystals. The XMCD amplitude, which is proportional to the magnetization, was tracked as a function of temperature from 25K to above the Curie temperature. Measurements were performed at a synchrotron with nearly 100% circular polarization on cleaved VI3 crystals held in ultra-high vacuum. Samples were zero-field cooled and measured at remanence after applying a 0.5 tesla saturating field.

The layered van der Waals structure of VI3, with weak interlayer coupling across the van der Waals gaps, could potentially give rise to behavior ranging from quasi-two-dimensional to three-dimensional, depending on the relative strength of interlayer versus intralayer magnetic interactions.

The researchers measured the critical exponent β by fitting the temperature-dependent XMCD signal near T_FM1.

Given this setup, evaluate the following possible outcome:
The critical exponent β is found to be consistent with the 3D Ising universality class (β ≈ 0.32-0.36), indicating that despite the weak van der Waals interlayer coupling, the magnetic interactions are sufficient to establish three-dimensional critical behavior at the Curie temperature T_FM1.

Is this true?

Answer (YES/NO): NO